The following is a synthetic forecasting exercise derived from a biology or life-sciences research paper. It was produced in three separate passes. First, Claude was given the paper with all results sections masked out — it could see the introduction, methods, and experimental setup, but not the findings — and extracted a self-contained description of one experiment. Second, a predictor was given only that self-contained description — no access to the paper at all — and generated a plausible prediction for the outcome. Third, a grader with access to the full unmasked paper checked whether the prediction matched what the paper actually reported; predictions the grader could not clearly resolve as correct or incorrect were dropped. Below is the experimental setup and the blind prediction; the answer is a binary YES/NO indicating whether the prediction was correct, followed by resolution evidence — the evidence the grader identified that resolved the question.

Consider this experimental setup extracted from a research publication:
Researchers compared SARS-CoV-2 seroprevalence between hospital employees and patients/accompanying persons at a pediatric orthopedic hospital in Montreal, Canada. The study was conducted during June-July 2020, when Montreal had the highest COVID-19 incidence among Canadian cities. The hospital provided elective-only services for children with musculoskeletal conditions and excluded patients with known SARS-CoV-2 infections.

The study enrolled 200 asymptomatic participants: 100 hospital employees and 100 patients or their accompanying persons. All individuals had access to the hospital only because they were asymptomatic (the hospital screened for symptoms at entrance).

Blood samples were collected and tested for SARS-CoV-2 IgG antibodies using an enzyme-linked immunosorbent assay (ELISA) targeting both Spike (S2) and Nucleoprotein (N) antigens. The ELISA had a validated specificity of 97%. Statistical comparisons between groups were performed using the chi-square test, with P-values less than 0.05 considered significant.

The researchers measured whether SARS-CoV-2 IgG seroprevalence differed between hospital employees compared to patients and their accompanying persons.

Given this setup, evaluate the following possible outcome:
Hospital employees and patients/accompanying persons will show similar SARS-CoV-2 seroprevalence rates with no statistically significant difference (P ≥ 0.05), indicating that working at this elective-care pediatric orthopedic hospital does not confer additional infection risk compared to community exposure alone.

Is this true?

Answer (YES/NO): YES